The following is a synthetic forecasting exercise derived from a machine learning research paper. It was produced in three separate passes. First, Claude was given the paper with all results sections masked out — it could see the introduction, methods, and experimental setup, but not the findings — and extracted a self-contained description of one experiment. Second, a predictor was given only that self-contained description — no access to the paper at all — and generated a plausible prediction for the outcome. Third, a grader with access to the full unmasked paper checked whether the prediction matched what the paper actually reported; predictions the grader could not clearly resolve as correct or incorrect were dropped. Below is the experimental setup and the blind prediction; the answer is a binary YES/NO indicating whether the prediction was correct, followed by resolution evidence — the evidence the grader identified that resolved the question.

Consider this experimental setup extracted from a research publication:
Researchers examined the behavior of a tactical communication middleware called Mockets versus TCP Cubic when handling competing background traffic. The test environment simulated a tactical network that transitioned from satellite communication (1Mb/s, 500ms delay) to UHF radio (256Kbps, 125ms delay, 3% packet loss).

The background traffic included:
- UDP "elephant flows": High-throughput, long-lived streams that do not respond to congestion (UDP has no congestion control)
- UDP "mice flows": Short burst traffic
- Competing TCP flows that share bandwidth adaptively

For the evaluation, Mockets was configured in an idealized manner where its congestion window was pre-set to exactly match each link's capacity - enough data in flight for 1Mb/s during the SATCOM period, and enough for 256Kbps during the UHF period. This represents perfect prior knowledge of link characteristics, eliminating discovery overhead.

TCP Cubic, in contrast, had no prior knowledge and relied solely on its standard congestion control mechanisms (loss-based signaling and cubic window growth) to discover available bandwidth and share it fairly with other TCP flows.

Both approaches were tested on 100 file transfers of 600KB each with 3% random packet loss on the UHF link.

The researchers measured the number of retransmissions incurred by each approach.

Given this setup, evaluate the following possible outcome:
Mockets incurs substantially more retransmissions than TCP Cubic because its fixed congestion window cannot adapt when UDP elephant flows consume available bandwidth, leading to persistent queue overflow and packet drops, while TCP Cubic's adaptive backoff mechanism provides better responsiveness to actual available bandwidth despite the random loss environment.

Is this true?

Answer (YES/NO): YES